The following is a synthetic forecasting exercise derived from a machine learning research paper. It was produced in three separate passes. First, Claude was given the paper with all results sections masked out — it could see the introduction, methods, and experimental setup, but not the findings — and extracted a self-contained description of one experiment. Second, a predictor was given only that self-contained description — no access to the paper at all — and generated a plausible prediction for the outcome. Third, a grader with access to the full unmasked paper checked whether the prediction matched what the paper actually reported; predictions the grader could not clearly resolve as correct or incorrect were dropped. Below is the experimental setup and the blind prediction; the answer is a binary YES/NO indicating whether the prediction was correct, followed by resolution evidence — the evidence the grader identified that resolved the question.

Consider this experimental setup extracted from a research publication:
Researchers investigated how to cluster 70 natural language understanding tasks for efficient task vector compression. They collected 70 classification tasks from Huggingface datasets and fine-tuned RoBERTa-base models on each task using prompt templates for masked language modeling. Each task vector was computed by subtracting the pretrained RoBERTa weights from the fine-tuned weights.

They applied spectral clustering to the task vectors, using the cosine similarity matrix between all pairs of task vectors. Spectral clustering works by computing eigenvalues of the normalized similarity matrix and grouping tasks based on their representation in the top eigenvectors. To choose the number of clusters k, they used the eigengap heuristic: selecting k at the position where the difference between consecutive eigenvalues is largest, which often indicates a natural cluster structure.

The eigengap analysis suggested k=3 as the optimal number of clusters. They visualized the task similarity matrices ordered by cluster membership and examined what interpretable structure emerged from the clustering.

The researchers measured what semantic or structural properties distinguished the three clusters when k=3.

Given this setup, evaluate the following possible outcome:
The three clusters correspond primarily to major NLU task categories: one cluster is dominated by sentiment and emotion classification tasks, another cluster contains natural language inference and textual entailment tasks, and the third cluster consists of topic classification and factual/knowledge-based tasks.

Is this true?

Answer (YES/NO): NO